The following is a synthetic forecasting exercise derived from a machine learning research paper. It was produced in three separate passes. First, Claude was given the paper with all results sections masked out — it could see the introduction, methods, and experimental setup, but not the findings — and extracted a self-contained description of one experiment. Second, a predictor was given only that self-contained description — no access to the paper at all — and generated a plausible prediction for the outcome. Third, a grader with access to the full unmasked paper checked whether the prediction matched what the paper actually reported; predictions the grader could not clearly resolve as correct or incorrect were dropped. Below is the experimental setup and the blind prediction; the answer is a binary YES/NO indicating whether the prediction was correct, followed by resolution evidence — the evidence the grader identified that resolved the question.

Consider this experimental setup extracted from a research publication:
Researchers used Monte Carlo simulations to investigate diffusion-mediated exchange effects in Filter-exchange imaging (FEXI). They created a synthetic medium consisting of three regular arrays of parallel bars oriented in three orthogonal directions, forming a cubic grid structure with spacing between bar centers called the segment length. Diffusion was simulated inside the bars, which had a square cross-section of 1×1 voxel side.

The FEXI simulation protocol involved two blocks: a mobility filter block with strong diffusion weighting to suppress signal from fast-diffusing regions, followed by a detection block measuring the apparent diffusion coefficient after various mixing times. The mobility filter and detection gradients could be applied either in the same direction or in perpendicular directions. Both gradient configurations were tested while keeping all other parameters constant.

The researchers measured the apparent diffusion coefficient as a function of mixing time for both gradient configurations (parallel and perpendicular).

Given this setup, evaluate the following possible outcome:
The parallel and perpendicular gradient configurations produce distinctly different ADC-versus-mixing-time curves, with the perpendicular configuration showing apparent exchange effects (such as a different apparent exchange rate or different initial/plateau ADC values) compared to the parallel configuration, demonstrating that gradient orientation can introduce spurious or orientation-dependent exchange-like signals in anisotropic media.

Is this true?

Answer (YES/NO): YES